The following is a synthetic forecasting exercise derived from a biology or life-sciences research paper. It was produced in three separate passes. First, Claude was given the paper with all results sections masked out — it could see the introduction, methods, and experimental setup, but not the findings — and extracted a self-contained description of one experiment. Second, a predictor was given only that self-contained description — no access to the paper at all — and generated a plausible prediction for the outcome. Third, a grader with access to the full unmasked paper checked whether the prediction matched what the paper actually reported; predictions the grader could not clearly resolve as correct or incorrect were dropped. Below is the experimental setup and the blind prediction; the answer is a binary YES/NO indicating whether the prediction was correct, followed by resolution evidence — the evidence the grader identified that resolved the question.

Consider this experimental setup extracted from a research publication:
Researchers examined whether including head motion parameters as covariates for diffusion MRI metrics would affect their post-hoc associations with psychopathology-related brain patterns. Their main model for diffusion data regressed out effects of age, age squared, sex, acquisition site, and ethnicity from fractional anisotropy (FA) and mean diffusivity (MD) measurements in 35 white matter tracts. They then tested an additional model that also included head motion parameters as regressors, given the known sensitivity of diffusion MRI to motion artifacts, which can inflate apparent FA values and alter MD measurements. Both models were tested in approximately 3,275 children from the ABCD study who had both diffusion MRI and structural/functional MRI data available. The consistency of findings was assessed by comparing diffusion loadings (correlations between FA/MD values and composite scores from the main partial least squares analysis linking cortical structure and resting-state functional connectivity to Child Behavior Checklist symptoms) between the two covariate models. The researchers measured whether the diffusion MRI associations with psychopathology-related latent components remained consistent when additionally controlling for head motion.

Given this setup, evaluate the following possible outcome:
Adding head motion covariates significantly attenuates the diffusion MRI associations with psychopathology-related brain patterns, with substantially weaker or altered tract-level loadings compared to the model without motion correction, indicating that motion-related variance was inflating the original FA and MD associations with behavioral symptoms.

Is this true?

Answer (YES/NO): NO